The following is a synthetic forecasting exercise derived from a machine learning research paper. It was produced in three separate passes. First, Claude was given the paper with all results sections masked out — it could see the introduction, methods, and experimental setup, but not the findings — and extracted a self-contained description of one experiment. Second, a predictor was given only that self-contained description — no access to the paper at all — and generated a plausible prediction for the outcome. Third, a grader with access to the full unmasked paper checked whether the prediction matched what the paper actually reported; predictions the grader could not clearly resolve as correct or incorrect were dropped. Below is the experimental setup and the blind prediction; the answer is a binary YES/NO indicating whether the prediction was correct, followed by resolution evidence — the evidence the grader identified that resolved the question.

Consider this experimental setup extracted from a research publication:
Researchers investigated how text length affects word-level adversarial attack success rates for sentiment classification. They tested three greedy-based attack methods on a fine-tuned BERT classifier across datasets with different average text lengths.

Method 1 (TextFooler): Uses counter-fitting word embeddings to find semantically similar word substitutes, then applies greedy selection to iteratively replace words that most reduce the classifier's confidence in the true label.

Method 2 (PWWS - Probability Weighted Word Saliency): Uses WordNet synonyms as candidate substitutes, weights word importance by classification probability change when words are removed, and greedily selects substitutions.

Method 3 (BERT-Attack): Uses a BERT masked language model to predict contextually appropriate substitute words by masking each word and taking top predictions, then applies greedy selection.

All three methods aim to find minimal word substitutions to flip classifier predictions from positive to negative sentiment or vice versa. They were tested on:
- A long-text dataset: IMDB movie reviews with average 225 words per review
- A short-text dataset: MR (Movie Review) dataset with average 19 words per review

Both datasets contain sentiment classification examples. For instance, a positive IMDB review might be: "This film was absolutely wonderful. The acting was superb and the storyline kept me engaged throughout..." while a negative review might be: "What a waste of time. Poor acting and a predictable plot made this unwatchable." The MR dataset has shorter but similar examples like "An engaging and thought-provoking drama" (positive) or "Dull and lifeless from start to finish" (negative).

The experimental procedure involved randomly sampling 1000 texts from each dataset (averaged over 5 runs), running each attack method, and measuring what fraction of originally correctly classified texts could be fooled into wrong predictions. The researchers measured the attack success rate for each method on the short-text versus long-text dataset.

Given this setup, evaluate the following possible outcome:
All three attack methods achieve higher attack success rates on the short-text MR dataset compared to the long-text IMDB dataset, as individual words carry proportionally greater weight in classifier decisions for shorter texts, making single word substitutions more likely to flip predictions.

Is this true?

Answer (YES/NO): NO